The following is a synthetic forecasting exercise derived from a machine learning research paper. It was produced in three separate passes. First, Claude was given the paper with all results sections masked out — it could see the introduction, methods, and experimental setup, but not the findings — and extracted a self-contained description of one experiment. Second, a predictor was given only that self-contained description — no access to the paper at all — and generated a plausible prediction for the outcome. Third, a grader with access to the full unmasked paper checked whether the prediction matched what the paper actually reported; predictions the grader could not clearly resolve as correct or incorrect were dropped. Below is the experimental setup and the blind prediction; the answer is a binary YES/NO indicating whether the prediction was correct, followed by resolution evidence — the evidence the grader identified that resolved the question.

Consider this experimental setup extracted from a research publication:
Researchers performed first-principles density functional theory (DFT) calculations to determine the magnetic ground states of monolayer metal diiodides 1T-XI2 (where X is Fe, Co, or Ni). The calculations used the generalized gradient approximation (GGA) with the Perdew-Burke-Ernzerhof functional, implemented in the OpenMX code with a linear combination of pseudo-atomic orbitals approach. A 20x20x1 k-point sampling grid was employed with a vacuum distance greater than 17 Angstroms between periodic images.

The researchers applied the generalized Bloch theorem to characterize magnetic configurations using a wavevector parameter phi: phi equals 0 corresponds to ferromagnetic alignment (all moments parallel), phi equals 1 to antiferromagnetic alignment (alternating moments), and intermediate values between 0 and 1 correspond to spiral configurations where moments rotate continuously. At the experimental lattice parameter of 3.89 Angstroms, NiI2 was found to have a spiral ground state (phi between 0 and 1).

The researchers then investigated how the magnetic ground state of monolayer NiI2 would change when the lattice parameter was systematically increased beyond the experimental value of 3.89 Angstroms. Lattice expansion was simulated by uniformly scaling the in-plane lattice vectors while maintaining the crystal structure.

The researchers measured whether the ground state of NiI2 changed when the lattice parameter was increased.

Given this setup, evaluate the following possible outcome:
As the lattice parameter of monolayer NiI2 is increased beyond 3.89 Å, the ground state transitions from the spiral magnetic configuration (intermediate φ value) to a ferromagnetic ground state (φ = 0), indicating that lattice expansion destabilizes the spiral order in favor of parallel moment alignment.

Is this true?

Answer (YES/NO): YES